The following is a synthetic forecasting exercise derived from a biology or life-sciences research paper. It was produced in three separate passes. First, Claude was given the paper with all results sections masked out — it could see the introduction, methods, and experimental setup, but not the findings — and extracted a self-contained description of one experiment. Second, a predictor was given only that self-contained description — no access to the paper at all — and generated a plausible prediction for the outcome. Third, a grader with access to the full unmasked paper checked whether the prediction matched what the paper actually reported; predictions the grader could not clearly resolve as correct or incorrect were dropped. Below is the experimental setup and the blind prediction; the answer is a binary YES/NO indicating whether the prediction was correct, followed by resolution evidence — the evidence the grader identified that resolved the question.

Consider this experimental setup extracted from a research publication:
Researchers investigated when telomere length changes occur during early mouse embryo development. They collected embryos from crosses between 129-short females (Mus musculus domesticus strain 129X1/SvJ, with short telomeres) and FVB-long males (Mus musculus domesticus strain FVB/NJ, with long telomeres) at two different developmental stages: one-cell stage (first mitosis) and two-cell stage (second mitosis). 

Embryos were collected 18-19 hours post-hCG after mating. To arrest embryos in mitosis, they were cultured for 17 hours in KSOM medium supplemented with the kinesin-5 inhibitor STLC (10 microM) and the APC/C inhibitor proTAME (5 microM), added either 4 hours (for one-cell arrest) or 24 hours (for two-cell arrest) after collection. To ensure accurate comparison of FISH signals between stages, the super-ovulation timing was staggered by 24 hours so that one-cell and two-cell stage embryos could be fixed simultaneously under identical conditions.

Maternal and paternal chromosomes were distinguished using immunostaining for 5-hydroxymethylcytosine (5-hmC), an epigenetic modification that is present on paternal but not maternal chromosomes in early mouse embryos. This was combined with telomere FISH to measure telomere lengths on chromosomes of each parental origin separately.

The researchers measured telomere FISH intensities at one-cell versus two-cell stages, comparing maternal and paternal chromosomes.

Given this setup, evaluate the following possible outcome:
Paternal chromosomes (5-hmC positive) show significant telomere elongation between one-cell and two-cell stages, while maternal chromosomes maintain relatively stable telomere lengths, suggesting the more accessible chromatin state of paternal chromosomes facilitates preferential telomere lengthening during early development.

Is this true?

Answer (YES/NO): NO